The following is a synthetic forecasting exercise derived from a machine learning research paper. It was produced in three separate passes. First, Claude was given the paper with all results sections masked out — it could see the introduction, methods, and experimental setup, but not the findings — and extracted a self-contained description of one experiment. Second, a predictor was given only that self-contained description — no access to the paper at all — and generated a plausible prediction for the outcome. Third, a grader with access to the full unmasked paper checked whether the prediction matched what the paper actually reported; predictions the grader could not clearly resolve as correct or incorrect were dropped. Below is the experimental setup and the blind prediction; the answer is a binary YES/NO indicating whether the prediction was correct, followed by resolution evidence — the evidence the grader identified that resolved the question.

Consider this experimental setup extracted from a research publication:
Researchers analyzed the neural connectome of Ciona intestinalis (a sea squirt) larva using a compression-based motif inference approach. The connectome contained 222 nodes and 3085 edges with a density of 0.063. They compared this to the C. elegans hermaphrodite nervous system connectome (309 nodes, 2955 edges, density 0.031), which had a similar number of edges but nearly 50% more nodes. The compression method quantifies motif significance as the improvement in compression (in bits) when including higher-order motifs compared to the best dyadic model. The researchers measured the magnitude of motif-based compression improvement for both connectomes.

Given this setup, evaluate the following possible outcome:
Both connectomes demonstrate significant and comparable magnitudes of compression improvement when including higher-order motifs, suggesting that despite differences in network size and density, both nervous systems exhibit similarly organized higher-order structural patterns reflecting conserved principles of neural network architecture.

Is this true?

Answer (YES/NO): YES